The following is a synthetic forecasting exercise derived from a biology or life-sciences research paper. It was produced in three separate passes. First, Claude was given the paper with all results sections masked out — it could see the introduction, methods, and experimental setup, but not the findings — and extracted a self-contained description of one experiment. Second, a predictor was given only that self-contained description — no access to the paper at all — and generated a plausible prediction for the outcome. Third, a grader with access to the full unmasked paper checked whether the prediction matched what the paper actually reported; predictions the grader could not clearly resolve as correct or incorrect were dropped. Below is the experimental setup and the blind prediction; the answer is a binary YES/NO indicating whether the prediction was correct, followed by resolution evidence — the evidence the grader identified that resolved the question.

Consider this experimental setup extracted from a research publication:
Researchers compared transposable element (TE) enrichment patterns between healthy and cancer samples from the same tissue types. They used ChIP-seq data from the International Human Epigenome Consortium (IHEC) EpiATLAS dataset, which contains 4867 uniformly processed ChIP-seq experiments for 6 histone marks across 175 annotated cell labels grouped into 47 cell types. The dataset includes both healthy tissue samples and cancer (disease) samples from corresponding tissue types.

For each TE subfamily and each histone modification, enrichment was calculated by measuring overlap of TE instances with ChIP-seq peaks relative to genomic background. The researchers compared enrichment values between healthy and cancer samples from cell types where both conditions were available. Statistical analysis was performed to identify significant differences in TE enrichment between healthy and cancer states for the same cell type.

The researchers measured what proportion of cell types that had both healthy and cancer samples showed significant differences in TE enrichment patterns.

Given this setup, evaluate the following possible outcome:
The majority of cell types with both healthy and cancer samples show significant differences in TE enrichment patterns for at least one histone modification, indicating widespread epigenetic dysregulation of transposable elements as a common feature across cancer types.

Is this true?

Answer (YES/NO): NO